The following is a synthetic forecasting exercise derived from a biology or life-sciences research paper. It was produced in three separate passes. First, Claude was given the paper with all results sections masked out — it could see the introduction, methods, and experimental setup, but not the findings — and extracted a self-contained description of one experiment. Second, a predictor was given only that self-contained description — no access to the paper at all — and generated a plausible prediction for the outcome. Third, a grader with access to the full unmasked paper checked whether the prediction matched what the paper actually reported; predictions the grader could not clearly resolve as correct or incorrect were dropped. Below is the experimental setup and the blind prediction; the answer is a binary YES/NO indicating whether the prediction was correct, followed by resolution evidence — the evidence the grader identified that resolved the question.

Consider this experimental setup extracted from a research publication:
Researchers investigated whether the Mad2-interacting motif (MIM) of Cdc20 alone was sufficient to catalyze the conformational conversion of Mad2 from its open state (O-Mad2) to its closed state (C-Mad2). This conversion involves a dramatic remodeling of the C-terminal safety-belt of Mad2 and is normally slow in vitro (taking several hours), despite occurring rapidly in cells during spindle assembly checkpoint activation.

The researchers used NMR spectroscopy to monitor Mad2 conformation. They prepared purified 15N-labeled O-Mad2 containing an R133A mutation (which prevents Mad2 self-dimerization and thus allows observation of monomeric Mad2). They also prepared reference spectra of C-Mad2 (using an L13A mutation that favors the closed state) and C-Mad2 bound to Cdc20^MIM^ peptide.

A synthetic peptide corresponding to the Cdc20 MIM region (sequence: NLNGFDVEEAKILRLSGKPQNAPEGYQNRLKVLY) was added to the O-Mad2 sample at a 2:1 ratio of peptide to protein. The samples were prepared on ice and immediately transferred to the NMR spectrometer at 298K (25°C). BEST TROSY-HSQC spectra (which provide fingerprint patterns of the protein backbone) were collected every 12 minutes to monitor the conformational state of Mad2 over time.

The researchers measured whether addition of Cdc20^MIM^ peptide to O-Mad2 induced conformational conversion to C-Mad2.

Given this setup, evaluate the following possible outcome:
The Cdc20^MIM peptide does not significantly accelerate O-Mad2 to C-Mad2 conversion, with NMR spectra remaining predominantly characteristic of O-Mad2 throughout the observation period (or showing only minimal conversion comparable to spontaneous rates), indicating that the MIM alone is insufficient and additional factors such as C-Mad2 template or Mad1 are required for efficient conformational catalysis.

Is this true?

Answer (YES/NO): NO